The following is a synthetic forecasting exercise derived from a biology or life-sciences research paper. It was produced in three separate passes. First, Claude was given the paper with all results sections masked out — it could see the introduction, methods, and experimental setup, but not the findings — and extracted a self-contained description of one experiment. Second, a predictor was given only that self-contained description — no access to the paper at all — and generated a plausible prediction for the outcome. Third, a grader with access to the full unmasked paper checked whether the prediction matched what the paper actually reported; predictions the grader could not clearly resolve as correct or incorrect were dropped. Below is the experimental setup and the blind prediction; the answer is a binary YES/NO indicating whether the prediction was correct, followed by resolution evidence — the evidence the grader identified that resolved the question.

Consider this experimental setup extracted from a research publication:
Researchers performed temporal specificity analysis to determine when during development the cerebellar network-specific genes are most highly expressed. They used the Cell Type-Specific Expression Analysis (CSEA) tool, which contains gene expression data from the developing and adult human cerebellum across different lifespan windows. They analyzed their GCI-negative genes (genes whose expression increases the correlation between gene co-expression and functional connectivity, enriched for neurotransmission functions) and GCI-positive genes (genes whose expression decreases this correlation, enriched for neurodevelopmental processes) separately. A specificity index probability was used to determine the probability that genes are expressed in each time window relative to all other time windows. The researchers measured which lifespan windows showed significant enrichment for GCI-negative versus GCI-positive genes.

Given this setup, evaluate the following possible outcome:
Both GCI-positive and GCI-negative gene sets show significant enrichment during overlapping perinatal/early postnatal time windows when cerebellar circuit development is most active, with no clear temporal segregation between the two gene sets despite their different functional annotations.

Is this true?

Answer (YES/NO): NO